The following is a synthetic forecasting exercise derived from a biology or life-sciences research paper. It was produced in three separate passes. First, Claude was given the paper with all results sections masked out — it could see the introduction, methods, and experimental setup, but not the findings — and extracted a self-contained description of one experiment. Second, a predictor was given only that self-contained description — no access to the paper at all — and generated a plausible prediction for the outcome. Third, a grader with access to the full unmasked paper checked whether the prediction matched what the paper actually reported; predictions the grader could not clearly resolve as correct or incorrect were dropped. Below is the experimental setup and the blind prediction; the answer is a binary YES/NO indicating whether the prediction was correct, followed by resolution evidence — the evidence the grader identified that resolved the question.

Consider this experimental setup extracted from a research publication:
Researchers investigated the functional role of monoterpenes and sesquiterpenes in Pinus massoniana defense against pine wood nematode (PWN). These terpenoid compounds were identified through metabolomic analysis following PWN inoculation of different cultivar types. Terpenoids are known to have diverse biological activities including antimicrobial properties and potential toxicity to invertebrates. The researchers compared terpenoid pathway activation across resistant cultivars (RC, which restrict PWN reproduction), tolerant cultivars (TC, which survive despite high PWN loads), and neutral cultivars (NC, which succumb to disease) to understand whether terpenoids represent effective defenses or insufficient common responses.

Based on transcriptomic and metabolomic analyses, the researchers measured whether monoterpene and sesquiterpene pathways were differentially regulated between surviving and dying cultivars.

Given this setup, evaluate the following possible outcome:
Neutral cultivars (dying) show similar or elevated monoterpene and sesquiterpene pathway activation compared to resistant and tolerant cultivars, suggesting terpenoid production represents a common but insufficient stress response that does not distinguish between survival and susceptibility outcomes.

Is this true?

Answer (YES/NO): YES